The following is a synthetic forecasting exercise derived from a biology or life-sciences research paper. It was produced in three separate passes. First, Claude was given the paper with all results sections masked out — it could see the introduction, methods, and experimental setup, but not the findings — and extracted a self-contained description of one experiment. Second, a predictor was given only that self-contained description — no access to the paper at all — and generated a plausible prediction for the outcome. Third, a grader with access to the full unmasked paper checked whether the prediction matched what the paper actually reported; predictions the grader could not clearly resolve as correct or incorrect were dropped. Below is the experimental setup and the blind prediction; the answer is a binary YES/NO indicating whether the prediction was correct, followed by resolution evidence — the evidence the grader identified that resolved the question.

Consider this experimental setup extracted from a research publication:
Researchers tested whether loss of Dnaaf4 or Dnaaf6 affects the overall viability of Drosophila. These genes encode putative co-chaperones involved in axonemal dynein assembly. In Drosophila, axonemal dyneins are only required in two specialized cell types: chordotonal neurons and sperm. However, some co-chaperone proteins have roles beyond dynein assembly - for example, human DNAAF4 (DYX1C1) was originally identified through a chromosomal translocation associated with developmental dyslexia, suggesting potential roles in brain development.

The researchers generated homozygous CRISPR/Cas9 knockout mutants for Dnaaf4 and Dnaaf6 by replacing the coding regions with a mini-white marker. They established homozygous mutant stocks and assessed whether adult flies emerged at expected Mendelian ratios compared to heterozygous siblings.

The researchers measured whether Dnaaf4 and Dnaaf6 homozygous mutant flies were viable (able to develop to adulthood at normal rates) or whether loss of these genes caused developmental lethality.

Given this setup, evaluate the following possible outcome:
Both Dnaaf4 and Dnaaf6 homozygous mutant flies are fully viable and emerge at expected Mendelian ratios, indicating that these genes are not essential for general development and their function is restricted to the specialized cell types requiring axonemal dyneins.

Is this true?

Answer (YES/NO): YES